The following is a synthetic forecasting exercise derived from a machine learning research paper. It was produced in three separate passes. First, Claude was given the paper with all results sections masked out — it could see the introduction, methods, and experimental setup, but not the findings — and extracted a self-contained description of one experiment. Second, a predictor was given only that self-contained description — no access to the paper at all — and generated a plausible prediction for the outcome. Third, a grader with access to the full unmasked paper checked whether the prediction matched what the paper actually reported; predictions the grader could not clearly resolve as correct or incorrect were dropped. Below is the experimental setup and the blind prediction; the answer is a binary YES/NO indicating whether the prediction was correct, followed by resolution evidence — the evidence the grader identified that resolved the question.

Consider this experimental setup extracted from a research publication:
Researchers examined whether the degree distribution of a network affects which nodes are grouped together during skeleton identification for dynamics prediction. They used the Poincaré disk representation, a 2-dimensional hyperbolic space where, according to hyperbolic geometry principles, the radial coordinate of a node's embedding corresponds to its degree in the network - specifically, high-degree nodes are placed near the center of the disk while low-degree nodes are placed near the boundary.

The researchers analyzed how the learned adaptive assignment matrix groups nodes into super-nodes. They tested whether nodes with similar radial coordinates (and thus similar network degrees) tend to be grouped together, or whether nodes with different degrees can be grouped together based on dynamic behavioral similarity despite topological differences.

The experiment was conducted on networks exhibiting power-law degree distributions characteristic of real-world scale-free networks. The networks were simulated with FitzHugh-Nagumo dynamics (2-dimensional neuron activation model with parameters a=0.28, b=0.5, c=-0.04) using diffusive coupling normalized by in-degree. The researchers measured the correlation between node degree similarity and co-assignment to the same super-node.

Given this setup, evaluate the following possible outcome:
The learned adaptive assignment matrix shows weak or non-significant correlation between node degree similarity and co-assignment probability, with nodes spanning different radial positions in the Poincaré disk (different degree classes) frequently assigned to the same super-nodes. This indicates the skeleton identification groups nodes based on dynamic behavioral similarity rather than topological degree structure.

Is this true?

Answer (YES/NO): NO